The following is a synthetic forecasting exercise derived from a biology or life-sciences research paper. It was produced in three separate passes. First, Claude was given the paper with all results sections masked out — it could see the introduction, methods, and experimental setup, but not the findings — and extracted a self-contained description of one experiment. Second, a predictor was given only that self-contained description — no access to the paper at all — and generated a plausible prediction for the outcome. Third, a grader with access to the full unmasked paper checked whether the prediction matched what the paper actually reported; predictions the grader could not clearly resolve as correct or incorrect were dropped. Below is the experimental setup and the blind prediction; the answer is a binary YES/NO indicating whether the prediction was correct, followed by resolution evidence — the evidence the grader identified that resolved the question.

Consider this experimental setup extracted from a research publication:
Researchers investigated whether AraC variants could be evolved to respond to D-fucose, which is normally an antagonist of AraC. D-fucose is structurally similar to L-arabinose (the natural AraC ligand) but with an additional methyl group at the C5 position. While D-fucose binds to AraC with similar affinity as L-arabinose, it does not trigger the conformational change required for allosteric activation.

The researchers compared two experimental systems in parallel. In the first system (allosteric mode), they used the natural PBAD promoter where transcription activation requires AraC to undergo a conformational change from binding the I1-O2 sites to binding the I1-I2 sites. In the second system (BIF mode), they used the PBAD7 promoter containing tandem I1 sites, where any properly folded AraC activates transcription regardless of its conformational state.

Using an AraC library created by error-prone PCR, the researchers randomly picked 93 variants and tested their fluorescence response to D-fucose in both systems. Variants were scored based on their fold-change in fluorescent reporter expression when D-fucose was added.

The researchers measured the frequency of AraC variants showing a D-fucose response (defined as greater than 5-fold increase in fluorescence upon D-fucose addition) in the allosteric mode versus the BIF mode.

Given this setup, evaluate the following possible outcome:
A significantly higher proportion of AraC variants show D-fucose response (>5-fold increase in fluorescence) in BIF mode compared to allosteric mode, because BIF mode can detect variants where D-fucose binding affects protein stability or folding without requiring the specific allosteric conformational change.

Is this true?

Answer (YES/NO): YES